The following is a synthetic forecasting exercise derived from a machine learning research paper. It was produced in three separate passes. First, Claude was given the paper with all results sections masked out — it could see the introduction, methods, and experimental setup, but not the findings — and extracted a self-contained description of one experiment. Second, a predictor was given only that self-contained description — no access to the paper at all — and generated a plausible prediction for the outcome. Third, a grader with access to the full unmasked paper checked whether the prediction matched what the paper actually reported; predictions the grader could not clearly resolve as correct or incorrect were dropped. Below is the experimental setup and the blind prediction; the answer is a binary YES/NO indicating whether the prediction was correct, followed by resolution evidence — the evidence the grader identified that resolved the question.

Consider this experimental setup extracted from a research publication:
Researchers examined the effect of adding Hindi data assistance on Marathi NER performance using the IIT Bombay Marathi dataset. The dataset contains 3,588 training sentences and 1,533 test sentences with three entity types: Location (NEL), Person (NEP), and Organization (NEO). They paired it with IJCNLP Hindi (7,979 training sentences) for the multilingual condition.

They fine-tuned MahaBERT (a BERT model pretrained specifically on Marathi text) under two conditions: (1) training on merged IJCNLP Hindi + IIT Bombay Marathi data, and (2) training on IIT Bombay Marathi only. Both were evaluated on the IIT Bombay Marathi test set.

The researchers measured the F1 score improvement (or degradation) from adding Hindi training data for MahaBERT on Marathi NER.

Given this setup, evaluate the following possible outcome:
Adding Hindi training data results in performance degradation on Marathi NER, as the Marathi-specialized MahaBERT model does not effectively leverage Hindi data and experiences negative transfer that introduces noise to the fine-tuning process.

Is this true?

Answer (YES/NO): NO